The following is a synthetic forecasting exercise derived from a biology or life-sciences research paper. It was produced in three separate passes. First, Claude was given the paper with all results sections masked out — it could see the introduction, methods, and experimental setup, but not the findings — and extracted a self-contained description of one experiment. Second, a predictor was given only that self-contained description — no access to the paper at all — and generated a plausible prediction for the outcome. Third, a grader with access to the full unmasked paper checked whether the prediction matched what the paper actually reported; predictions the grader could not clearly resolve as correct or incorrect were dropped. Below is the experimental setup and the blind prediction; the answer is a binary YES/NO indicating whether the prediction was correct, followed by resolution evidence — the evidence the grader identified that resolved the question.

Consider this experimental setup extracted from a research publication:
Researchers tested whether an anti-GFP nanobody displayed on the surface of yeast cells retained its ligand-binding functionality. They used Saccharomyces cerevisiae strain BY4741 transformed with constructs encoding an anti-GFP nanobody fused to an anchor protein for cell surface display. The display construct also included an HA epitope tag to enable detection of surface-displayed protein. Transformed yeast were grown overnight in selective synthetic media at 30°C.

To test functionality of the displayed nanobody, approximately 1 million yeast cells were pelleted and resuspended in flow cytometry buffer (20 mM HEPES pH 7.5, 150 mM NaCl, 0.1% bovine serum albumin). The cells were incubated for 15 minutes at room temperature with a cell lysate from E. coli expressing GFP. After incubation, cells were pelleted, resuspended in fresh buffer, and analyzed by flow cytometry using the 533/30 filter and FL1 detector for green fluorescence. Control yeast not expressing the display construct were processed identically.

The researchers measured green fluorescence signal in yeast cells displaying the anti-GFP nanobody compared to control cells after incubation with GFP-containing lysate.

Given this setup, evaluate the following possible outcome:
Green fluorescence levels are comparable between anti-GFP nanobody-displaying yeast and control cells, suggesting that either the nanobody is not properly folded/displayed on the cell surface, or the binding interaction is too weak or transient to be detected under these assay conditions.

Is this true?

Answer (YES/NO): NO